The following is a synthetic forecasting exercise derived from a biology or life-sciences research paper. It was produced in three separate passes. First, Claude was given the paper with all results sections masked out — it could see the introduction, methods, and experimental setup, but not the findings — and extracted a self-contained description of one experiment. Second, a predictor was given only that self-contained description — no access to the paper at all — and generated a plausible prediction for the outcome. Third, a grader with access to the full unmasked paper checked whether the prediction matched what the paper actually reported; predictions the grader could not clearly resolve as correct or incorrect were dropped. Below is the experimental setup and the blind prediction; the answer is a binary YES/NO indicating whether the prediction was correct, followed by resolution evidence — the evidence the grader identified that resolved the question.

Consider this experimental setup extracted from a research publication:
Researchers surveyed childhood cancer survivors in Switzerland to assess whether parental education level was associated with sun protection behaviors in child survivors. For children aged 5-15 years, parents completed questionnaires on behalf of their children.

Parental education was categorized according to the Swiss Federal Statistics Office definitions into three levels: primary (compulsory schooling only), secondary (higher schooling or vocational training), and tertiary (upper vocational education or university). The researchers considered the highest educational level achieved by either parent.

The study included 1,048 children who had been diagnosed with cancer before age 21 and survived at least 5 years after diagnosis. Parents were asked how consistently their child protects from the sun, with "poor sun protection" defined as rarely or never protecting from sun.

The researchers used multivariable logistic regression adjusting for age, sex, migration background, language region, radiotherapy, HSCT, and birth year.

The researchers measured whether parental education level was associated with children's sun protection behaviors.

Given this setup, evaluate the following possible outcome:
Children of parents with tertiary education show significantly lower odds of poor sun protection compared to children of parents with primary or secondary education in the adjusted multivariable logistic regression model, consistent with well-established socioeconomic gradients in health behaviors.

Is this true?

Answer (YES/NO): NO